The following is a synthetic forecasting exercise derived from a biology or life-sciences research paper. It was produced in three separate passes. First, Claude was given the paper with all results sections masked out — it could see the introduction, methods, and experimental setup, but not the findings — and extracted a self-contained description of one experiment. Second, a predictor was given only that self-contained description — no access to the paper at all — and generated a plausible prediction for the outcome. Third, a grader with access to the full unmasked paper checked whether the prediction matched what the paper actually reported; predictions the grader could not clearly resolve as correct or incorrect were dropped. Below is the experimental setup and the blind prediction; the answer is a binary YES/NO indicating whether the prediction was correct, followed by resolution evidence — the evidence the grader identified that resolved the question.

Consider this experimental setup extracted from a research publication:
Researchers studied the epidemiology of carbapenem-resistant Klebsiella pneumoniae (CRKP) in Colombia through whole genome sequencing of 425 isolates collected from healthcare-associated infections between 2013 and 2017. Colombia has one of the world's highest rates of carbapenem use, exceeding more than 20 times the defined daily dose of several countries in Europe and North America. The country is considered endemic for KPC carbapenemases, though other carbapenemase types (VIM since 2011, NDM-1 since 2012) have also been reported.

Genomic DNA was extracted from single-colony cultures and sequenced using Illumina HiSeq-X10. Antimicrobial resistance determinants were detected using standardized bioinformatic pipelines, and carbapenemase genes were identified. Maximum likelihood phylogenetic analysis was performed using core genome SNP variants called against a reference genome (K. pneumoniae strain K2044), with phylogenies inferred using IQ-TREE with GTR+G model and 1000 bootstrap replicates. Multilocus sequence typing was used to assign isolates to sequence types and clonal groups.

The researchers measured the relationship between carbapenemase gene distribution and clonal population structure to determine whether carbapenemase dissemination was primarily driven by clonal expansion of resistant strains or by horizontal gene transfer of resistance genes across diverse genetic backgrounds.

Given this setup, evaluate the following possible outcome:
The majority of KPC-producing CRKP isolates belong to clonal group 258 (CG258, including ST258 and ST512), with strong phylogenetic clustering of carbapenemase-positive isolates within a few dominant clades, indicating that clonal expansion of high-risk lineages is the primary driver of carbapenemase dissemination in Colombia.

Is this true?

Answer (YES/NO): NO